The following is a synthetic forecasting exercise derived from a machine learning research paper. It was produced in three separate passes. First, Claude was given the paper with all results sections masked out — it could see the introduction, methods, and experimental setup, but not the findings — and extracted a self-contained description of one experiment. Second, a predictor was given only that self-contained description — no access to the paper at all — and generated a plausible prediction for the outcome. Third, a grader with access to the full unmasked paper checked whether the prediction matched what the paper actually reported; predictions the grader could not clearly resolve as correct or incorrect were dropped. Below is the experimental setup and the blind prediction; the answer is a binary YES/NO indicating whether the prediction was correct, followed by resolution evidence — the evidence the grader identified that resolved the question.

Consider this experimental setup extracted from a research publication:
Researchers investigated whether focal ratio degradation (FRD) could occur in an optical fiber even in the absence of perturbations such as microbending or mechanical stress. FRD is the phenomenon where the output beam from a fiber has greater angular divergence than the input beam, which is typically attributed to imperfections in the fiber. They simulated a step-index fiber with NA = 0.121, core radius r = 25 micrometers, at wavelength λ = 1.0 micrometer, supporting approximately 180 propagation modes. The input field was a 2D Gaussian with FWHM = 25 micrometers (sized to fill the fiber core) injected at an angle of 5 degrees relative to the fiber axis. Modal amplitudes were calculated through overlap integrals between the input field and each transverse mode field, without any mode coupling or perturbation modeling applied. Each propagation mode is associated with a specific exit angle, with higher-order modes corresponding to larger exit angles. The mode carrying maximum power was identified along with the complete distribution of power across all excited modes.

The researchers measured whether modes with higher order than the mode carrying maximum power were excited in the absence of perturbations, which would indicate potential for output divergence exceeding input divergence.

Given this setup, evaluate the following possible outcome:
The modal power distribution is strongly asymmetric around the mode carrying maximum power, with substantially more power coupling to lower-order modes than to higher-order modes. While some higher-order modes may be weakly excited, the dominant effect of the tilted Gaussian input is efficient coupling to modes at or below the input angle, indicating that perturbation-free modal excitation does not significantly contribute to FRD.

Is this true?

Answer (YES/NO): NO